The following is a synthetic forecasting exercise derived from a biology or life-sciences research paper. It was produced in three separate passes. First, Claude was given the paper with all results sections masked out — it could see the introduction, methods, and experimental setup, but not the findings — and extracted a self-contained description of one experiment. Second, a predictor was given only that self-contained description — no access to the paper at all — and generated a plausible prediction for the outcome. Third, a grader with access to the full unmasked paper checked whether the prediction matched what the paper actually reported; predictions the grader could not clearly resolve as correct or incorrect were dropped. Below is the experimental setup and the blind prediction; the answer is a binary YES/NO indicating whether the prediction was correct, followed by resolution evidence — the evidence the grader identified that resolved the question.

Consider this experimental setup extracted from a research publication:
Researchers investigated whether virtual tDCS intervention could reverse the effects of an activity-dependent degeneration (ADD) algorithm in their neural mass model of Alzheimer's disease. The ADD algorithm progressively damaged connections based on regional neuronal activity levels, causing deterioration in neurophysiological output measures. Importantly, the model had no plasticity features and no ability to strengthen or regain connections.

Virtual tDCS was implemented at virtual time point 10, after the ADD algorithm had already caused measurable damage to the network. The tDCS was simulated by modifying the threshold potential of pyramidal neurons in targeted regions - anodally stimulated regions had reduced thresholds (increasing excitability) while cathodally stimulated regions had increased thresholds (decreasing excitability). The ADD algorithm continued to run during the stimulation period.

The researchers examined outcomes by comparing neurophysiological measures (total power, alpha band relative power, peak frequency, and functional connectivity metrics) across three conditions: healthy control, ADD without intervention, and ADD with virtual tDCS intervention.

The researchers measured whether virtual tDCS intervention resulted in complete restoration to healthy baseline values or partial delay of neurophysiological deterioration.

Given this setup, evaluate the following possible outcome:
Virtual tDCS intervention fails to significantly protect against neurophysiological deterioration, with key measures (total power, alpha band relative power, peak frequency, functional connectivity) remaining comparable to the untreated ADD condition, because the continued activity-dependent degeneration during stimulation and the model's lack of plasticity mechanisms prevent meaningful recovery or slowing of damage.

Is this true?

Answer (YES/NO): NO